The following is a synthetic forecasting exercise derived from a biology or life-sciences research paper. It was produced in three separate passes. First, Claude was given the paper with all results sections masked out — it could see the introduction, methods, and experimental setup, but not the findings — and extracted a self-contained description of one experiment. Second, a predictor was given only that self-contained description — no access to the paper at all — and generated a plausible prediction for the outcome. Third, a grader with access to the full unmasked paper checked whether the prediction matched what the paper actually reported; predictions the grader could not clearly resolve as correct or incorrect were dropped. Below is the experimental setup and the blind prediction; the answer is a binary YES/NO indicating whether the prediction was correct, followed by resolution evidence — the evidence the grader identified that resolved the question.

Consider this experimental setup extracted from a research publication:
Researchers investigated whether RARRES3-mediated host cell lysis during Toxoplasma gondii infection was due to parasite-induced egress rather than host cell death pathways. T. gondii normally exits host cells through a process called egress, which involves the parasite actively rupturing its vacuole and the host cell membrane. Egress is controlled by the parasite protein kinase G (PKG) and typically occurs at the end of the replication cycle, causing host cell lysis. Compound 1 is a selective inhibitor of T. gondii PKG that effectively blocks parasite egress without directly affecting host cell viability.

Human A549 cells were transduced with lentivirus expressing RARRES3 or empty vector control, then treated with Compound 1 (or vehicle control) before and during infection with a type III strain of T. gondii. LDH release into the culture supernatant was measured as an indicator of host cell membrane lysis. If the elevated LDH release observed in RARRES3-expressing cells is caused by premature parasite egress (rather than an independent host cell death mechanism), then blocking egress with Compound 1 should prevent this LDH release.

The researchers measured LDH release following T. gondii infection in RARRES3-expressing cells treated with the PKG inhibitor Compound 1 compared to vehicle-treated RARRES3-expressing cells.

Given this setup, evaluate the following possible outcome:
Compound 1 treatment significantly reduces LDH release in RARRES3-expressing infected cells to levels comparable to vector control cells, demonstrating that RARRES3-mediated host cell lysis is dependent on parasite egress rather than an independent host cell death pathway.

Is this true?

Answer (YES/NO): YES